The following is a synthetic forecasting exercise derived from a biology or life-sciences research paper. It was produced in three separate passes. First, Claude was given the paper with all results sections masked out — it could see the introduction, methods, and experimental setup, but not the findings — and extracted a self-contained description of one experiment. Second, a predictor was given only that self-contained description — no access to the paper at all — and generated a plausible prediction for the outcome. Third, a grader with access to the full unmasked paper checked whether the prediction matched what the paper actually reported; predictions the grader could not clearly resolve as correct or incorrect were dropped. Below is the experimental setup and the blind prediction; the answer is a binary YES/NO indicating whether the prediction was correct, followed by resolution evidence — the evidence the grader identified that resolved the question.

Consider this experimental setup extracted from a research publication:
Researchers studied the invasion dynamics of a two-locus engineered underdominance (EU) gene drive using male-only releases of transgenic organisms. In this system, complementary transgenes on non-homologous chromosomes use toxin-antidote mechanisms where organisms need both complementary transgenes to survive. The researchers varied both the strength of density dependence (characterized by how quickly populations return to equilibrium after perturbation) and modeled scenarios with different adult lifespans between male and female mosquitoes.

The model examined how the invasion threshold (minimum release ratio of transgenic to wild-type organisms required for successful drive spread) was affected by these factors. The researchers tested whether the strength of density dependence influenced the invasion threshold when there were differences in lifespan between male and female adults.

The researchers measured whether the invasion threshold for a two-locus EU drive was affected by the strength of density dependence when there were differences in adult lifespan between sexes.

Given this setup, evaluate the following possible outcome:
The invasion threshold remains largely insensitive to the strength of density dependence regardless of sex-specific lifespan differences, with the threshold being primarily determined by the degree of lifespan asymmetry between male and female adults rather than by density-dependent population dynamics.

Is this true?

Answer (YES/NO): NO